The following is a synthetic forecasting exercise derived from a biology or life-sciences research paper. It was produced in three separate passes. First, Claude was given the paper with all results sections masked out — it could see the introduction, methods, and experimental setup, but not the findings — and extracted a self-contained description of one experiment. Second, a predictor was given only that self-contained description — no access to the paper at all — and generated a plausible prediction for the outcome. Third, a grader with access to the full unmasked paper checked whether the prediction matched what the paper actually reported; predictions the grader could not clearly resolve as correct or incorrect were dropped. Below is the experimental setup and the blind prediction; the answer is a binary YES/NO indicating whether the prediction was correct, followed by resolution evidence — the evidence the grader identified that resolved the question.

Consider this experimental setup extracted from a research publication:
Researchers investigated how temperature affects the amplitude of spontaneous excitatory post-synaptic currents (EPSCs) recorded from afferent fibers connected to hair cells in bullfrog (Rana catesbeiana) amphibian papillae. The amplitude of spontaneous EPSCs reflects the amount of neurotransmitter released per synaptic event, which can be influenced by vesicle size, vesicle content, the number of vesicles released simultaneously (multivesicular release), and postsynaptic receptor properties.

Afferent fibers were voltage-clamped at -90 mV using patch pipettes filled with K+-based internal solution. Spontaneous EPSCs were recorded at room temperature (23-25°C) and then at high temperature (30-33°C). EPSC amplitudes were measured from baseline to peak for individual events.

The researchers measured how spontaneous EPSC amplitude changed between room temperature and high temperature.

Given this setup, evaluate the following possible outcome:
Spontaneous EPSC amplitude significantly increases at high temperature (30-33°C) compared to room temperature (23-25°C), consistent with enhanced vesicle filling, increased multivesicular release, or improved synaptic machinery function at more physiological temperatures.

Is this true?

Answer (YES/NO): NO